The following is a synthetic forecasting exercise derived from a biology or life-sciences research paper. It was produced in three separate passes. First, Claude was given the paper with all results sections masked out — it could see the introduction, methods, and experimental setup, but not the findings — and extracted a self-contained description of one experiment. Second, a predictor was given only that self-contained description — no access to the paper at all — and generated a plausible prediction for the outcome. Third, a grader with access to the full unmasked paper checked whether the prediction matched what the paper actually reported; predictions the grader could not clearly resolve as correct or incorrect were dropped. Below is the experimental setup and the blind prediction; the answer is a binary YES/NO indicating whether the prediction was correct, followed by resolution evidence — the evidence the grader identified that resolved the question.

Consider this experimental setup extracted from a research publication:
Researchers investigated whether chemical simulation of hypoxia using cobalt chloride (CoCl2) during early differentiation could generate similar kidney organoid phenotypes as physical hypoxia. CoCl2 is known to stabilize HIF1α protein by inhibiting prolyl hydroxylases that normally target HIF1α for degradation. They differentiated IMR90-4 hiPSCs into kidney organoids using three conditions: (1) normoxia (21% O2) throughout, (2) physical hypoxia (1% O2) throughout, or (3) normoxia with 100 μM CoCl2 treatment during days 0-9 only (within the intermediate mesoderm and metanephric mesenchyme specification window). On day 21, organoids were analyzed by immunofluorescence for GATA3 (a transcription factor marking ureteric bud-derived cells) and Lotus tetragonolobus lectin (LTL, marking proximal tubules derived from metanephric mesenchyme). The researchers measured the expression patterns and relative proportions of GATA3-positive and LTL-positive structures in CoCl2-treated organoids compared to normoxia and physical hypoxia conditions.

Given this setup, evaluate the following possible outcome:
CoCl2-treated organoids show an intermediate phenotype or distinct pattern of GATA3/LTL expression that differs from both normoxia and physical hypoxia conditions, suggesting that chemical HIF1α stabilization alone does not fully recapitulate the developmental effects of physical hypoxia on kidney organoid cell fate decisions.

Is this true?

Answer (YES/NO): NO